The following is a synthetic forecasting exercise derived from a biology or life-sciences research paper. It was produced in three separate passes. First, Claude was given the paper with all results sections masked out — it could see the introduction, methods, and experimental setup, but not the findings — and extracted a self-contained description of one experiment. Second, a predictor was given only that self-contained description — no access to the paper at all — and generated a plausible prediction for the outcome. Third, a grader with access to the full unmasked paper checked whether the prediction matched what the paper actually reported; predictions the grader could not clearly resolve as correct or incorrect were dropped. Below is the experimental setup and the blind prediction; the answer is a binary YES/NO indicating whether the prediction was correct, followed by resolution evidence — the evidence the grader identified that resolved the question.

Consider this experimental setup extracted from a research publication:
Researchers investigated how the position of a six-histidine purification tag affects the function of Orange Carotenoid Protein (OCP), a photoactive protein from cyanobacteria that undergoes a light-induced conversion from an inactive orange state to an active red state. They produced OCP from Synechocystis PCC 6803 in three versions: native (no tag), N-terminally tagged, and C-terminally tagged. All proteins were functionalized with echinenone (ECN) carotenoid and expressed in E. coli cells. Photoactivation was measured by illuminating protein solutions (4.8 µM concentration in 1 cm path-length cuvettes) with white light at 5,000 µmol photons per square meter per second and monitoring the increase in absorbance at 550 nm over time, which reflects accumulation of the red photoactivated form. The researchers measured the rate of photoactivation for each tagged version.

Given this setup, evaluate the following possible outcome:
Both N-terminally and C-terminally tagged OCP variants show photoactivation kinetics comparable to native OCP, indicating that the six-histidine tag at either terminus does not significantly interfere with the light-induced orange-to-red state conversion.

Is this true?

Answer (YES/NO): NO